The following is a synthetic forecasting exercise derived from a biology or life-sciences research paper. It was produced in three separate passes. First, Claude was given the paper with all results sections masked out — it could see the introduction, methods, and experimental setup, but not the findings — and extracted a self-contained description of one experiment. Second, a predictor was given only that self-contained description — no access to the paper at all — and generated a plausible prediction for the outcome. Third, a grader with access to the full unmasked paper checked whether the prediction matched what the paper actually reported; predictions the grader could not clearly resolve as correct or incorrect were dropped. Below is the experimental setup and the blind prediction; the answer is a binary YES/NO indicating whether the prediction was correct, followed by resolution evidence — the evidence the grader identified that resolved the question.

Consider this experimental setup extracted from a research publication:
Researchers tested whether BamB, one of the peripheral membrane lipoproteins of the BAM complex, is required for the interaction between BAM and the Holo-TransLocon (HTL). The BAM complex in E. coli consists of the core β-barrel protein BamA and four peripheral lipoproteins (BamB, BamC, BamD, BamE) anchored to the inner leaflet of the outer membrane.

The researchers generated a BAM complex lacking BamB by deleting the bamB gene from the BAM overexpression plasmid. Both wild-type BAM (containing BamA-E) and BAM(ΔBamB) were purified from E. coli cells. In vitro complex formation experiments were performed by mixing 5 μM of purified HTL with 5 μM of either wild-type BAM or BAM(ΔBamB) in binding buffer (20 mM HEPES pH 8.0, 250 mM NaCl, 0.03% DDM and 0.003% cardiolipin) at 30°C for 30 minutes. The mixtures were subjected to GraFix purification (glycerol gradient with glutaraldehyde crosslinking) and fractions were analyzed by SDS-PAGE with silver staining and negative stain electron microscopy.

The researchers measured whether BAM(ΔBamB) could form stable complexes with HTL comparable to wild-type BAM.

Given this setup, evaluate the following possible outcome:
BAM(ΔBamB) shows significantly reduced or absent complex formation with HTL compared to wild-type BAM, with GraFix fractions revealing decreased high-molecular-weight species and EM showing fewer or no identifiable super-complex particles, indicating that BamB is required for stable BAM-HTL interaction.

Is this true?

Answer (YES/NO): NO